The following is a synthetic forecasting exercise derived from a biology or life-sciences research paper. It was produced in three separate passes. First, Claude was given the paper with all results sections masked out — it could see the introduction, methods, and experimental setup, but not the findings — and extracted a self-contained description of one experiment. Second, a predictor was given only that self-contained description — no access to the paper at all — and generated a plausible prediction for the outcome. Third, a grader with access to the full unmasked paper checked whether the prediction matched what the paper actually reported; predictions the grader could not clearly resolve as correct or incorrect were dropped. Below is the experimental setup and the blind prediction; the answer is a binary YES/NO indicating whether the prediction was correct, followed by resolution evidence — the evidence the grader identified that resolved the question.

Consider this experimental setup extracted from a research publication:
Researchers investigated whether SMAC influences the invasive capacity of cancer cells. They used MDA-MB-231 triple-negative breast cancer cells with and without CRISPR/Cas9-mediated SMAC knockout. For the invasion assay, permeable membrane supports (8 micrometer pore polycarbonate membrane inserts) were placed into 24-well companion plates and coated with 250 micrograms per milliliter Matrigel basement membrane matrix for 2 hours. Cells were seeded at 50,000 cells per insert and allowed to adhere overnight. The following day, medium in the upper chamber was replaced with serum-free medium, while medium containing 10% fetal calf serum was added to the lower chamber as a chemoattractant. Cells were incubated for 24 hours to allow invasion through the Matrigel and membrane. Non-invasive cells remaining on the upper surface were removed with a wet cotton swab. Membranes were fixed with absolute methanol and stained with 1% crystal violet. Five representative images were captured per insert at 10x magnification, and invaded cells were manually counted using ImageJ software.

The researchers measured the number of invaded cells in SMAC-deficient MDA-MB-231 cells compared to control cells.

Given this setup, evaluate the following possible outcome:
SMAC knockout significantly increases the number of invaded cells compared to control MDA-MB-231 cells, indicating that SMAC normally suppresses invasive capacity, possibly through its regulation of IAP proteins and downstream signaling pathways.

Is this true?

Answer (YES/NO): NO